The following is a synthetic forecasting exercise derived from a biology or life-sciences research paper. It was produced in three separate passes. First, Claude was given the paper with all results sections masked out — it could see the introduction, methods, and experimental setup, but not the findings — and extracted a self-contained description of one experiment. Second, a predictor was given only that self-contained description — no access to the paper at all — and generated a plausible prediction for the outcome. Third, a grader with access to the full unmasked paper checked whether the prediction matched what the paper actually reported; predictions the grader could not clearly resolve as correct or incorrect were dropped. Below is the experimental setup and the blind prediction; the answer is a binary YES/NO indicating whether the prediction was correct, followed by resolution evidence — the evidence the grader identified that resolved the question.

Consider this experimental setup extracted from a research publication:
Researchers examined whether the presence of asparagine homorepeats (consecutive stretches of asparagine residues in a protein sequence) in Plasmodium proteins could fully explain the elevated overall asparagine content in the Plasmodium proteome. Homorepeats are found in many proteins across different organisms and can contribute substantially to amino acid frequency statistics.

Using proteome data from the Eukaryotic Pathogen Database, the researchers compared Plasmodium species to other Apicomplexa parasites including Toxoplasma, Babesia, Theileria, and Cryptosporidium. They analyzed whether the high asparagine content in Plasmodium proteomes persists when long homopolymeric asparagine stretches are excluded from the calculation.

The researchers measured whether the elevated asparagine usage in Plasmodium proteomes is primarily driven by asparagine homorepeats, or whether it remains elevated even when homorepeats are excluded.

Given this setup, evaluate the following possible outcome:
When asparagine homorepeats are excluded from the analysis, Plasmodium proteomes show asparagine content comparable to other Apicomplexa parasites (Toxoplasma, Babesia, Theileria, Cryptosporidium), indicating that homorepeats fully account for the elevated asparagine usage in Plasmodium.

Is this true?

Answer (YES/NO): NO